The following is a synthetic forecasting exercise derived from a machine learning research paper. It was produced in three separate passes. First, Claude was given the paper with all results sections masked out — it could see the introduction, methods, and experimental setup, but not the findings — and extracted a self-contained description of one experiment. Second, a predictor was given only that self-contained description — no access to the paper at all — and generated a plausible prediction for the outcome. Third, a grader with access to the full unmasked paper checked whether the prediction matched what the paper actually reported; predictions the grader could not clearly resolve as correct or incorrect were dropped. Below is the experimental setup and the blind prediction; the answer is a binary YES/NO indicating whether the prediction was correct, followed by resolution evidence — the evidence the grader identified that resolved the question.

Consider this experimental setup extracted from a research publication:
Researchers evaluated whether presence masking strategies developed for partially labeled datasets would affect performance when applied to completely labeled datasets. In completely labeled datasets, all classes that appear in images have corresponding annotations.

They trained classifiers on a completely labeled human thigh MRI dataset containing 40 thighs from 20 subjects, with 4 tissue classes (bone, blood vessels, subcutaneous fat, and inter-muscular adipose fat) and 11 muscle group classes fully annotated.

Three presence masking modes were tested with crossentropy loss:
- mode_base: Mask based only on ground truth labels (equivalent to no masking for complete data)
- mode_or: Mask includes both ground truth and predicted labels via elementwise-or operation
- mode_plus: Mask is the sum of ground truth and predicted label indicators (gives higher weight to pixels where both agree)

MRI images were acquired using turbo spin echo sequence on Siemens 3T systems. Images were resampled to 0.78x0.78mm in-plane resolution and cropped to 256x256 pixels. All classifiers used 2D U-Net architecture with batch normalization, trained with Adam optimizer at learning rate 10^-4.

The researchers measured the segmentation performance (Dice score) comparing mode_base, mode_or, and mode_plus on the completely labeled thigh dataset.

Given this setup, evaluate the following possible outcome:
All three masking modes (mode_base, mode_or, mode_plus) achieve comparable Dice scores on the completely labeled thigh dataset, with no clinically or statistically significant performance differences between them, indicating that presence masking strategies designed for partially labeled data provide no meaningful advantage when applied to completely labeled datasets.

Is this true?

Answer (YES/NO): YES